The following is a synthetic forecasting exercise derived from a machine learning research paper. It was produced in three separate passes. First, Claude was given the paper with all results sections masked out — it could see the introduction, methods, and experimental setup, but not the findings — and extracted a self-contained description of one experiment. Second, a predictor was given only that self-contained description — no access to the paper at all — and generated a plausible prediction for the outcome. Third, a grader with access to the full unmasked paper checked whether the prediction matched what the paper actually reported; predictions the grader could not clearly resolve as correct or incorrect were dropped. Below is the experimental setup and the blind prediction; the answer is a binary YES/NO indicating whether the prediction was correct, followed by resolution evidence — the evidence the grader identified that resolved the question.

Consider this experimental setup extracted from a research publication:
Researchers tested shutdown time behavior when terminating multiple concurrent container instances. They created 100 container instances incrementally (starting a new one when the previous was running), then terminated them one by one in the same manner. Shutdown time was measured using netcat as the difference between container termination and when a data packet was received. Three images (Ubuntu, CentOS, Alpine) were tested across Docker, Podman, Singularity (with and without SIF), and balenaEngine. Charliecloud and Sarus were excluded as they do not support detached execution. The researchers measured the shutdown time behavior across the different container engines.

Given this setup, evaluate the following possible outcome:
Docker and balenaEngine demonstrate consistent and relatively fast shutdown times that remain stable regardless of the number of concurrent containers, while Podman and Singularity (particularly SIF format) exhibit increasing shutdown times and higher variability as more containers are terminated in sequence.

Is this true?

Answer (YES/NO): NO